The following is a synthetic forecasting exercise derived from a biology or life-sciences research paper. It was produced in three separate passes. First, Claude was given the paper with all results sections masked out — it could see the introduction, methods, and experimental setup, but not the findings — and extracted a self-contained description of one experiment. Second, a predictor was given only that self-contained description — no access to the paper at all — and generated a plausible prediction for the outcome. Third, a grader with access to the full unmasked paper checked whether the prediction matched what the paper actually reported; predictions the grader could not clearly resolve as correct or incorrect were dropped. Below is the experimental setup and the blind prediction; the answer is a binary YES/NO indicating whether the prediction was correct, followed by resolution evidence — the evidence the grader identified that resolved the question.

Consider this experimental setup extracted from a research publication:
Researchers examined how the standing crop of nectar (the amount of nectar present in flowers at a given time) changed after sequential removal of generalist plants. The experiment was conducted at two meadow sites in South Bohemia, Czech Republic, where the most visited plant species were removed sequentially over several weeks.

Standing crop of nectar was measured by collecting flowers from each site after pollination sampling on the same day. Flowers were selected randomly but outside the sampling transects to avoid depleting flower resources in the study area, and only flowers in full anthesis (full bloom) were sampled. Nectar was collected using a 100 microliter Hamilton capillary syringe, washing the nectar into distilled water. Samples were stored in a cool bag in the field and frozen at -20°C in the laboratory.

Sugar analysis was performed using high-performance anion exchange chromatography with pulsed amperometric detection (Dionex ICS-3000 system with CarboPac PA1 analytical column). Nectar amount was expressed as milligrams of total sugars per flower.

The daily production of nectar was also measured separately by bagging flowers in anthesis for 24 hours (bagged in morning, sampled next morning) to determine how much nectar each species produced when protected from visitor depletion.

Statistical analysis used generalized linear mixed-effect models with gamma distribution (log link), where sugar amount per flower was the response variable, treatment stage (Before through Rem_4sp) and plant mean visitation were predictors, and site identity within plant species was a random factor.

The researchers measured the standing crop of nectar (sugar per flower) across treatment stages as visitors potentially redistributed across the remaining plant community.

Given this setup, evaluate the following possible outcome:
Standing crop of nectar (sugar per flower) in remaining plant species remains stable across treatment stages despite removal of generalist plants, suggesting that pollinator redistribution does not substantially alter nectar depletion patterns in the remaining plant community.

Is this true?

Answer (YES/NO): YES